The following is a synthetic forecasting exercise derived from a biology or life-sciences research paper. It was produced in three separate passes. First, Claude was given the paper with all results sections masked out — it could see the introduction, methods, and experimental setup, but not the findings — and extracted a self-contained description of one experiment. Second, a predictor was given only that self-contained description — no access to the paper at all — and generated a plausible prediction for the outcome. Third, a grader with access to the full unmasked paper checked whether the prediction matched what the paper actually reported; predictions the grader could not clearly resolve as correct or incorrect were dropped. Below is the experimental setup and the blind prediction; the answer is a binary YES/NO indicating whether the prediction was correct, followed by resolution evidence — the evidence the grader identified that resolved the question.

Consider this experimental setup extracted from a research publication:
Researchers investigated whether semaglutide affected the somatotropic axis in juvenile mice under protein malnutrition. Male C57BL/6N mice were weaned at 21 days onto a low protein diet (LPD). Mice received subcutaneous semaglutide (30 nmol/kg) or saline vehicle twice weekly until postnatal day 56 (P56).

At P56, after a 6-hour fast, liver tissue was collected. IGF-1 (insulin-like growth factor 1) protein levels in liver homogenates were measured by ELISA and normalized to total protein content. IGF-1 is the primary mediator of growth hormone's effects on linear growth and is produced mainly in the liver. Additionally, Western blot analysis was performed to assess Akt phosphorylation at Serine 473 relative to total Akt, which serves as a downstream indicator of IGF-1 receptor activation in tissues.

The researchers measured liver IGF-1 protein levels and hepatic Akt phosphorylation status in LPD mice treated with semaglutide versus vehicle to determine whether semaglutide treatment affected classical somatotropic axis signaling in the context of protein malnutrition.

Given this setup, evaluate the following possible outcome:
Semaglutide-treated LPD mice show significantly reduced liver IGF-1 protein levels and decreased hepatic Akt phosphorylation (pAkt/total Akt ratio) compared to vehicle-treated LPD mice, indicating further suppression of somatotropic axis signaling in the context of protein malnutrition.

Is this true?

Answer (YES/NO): NO